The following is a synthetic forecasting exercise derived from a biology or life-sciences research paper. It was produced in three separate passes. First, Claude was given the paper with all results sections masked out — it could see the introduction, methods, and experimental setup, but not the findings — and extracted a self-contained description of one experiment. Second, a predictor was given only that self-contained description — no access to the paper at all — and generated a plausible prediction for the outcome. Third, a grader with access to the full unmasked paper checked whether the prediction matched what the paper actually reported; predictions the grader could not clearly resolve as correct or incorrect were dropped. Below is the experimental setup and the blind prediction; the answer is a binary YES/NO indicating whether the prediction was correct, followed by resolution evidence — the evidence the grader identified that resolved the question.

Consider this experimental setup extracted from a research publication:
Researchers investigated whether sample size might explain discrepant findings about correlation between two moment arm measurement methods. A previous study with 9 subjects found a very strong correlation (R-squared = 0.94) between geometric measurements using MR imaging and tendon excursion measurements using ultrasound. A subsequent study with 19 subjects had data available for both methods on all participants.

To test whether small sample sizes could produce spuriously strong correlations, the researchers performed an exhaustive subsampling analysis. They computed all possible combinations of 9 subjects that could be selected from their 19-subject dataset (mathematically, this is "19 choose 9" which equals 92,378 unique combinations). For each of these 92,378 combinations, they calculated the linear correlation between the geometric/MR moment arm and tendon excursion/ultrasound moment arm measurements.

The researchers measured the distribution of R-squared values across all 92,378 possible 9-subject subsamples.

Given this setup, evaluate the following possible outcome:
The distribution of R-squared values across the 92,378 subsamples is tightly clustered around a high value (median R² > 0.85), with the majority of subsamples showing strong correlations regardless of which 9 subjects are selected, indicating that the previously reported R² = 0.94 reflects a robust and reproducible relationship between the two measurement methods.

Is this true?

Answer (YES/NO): NO